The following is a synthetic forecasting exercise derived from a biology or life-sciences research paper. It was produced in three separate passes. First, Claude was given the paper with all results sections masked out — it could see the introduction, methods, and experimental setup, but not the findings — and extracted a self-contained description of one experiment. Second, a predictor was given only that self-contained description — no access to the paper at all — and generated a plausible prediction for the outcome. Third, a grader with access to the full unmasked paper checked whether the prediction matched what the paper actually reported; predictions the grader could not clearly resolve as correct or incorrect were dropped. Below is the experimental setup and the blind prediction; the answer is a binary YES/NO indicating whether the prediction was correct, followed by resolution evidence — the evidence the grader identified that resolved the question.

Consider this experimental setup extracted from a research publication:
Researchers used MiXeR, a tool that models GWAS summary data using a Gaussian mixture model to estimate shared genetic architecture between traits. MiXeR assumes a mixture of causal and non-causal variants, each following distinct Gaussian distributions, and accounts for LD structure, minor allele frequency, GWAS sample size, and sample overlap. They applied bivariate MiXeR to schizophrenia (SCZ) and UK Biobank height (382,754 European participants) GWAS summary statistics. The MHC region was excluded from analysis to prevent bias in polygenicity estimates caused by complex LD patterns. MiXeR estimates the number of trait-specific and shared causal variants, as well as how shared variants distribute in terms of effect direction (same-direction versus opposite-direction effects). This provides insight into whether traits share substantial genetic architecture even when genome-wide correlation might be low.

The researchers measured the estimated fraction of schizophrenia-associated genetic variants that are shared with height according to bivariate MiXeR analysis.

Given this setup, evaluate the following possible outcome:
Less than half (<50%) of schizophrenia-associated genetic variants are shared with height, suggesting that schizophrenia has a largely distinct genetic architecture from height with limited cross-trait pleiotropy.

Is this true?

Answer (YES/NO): YES